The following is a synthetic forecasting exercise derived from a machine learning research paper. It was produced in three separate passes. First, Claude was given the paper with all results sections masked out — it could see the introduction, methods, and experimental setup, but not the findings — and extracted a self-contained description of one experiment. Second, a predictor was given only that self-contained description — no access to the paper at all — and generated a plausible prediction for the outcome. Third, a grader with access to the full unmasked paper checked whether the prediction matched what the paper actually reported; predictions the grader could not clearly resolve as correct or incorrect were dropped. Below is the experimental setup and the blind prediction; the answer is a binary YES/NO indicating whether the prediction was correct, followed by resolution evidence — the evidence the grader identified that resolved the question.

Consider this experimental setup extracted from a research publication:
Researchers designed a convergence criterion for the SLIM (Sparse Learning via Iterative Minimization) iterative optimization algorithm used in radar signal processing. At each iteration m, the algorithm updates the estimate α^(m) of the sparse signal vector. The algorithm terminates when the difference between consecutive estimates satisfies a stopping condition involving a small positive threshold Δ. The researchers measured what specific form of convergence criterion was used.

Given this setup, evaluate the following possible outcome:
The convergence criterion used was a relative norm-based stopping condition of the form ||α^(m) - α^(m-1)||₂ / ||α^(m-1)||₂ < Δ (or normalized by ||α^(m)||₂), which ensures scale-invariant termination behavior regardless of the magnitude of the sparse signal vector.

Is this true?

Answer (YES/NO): YES